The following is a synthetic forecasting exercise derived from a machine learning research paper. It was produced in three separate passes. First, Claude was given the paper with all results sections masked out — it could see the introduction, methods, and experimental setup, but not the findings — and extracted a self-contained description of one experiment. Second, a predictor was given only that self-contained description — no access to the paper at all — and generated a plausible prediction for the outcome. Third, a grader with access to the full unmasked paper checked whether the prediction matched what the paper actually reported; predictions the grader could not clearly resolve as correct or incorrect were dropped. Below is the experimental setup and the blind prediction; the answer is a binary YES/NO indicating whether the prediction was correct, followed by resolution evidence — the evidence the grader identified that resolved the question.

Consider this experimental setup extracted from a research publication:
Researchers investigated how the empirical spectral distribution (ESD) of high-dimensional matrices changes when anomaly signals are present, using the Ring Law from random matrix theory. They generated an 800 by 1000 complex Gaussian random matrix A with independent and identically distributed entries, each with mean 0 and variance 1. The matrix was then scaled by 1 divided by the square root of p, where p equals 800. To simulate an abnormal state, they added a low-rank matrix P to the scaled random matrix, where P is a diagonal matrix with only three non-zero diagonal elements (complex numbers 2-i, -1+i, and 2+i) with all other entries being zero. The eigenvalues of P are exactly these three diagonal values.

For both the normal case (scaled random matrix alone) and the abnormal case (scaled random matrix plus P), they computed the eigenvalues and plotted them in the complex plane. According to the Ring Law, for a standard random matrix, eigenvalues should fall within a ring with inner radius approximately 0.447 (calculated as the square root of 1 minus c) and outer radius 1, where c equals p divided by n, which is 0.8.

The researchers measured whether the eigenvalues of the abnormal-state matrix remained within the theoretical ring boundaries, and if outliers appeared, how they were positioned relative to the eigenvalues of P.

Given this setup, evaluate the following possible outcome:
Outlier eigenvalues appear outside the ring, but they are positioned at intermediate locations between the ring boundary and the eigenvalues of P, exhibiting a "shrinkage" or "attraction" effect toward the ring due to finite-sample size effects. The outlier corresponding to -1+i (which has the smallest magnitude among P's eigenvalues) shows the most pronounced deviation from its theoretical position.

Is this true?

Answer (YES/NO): NO